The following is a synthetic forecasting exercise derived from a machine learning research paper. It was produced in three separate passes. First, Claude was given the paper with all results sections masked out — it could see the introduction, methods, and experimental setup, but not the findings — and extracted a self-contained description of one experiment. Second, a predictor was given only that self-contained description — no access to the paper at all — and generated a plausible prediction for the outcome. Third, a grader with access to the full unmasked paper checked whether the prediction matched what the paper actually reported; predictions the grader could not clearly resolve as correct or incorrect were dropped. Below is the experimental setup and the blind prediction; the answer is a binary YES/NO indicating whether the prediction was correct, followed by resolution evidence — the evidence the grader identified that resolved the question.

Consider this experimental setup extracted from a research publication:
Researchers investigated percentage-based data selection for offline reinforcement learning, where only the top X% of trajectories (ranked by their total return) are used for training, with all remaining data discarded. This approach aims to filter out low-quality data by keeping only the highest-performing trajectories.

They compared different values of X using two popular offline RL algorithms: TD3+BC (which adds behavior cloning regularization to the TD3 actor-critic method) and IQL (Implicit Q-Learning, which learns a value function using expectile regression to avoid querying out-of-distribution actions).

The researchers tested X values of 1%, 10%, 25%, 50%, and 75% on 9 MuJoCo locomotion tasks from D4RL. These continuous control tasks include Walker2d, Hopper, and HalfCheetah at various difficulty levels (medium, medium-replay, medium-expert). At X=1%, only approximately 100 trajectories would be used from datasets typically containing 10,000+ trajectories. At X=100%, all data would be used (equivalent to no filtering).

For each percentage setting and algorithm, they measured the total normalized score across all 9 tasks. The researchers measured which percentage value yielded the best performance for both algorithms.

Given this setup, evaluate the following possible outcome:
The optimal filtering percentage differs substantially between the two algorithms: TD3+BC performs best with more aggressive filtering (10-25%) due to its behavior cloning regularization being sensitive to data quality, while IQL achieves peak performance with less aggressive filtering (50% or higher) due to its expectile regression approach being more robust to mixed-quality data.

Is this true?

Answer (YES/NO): NO